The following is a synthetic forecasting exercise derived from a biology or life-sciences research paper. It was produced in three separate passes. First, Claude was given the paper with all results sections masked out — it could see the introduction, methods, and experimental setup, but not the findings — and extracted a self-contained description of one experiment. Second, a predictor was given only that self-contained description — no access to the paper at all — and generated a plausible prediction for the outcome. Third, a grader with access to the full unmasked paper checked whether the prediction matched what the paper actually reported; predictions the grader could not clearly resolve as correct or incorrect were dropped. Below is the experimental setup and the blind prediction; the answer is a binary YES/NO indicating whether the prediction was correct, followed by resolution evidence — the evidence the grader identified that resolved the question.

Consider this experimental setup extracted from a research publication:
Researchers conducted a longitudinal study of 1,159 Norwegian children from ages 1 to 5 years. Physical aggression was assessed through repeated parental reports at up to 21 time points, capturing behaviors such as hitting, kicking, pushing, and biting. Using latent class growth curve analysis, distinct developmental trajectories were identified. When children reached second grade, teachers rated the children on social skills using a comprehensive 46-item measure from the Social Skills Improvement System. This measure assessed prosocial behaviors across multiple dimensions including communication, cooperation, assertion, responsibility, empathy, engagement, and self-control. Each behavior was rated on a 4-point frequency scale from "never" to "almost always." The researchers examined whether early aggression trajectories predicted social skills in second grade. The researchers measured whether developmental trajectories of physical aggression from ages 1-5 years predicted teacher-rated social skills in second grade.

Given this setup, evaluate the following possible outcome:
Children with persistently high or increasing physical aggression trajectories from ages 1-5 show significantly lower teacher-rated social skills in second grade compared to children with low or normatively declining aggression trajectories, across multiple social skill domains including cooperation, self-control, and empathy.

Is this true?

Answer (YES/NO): NO